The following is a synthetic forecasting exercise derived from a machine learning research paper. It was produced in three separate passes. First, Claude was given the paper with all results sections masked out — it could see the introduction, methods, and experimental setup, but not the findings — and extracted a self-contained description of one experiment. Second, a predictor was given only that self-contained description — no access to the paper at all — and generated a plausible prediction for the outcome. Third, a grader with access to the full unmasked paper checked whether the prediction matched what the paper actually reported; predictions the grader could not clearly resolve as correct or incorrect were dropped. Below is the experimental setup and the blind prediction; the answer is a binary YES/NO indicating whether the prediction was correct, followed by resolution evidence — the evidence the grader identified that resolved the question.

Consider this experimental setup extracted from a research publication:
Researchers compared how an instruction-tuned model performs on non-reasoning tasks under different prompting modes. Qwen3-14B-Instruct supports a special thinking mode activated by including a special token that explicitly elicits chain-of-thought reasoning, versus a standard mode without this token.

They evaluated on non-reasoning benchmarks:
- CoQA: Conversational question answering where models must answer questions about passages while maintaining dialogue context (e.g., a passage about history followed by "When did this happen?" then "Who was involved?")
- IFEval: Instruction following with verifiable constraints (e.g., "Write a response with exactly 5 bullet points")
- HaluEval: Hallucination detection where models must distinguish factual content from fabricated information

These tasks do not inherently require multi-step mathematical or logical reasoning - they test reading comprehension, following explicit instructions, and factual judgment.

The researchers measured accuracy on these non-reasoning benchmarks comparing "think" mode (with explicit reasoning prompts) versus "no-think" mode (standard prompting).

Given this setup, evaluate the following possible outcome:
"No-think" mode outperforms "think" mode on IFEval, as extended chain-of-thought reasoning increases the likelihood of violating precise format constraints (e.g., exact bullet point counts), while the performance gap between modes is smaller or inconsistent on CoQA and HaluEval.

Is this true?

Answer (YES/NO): NO